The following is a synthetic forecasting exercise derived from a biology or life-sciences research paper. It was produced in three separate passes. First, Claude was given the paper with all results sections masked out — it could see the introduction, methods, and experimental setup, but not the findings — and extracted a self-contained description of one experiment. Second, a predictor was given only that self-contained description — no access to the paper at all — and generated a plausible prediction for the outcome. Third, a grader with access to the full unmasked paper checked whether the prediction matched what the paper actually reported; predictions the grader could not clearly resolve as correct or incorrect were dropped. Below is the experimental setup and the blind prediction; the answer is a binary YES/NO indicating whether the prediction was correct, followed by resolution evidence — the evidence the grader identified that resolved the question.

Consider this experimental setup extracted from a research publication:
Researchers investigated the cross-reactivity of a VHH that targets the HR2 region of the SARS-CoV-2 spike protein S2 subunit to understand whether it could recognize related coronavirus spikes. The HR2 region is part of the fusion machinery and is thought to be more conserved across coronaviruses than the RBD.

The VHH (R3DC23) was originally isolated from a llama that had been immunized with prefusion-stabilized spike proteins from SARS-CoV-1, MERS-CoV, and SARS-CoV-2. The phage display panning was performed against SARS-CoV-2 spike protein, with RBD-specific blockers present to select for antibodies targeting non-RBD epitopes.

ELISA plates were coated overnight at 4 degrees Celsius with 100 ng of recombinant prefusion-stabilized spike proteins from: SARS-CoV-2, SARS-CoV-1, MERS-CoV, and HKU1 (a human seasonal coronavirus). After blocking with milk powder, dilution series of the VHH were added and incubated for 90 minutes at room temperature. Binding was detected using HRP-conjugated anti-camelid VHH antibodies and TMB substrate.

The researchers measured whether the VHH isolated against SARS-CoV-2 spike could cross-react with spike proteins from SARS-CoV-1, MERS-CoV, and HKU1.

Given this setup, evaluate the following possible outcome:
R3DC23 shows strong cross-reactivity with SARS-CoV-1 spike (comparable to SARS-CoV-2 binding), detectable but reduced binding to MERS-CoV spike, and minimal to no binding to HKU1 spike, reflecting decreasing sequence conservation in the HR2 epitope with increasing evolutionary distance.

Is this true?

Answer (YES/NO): NO